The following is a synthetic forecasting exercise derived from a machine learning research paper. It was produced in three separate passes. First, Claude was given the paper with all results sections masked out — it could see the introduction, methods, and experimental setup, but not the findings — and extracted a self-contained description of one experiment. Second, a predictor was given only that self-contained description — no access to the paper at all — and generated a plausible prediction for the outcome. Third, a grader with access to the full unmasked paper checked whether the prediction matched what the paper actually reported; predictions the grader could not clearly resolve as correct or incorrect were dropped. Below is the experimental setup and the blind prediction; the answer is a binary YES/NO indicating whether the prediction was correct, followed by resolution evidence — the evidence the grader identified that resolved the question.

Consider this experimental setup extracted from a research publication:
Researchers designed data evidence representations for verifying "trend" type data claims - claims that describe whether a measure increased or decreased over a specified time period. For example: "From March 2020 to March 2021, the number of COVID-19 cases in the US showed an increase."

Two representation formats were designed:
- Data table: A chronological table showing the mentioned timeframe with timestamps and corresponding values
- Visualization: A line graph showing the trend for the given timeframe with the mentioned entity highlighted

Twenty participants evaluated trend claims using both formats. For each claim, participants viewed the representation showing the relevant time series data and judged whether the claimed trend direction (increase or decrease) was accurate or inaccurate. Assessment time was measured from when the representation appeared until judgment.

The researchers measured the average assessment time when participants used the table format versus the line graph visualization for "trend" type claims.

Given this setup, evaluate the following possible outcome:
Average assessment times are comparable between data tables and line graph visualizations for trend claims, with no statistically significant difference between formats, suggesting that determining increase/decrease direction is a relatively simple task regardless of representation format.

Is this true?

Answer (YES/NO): NO